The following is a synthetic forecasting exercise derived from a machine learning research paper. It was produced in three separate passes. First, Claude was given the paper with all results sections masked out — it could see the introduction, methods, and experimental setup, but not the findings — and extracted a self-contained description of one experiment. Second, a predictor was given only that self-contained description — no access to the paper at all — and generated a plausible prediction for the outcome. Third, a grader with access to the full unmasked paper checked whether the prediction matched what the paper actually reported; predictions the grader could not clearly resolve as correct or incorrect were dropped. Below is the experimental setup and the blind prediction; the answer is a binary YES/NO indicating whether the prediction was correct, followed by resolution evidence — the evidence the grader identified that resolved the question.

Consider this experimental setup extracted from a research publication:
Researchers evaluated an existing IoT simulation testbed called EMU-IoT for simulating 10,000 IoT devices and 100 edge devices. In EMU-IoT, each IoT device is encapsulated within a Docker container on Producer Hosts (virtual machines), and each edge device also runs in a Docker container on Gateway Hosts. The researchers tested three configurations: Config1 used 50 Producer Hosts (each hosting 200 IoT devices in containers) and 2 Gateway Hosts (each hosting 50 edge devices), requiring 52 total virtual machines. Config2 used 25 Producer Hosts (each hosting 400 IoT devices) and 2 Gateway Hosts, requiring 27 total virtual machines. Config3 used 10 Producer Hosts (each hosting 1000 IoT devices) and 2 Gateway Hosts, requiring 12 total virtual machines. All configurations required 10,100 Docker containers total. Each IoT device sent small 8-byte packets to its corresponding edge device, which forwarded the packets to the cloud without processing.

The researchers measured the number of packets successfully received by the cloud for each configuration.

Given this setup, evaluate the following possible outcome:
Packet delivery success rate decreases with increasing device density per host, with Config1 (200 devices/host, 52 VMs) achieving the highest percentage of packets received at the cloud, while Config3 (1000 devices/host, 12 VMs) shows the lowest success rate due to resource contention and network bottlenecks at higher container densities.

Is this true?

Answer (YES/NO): YES